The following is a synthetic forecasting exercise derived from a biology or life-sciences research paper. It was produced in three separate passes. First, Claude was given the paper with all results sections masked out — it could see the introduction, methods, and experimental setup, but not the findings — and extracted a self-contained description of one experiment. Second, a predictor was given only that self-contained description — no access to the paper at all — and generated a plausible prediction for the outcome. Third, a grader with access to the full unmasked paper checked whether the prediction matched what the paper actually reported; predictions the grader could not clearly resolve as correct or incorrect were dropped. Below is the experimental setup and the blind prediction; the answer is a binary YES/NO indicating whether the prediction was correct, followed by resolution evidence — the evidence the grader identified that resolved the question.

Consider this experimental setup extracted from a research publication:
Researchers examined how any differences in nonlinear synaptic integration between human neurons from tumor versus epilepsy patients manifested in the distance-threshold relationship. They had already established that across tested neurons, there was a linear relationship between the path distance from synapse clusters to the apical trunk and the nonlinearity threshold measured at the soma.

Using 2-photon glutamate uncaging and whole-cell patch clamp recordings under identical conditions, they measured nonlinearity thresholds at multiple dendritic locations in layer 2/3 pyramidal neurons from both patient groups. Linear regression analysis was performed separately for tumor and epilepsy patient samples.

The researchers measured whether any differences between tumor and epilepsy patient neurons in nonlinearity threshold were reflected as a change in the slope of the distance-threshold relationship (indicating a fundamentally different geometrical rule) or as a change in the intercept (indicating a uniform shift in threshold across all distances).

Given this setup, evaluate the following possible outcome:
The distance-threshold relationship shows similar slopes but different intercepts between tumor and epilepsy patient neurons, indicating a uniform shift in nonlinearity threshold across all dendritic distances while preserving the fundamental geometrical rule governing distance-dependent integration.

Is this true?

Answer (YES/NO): YES